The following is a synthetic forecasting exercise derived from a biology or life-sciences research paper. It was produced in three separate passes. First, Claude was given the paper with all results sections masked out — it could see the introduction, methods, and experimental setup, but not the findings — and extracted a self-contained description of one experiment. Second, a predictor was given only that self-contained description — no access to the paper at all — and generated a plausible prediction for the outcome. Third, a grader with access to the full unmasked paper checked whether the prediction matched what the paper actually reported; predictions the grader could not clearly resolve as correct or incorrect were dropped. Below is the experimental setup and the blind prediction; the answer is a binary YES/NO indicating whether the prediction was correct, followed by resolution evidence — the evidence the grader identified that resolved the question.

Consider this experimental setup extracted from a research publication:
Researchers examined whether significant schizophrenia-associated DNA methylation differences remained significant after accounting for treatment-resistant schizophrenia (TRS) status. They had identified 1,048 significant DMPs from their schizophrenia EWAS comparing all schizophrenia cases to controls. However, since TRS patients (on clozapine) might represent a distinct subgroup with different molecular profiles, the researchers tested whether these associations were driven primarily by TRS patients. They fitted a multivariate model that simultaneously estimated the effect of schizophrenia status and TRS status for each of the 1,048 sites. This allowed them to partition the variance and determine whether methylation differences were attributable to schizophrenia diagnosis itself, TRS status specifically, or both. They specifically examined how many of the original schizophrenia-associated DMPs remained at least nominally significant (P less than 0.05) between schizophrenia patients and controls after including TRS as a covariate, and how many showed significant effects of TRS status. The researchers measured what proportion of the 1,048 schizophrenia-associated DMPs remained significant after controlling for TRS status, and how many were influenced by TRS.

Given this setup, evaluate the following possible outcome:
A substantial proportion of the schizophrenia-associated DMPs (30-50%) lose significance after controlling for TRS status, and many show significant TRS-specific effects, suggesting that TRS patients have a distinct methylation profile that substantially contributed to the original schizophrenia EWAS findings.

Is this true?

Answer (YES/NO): NO